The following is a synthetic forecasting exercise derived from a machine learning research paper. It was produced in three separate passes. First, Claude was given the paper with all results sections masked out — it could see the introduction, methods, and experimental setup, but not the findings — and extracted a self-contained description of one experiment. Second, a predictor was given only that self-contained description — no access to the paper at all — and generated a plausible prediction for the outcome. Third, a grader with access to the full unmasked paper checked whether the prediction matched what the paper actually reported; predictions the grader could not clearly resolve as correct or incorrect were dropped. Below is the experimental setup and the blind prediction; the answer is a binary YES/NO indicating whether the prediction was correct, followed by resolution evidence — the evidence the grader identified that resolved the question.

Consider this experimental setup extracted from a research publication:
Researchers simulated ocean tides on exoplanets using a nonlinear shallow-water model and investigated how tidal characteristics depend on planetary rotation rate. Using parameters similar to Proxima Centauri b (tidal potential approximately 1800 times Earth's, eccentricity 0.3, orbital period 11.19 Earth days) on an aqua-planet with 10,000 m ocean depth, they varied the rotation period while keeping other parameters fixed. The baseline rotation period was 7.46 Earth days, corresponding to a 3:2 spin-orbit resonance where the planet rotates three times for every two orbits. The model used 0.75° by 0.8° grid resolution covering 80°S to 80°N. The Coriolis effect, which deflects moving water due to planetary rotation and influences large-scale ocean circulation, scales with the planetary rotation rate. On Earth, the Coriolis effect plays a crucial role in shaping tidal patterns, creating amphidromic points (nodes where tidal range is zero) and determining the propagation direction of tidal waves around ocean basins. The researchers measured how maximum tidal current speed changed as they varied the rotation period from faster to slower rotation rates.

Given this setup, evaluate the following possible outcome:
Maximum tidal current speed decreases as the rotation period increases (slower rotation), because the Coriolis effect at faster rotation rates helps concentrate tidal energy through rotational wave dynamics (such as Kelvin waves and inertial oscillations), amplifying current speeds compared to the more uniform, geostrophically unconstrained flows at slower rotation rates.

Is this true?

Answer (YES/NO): NO